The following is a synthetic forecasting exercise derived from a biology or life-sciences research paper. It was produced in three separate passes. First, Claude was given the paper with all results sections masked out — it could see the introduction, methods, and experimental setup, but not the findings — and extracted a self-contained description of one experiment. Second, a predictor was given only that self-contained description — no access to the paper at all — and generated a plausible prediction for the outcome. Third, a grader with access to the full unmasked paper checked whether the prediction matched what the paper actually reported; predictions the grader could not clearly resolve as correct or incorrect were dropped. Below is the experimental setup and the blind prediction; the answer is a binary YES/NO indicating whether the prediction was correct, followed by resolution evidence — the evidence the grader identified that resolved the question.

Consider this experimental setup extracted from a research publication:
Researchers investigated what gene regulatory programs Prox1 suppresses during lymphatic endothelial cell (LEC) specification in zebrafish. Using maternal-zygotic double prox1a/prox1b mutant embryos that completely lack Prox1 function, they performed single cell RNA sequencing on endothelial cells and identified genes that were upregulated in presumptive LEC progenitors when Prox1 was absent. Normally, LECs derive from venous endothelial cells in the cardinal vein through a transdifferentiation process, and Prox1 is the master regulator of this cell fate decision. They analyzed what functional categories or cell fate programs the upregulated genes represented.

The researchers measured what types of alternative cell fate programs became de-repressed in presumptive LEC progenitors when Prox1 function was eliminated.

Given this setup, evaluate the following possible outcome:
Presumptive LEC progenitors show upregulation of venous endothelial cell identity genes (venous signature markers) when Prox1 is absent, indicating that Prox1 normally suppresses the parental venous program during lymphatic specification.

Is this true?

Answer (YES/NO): NO